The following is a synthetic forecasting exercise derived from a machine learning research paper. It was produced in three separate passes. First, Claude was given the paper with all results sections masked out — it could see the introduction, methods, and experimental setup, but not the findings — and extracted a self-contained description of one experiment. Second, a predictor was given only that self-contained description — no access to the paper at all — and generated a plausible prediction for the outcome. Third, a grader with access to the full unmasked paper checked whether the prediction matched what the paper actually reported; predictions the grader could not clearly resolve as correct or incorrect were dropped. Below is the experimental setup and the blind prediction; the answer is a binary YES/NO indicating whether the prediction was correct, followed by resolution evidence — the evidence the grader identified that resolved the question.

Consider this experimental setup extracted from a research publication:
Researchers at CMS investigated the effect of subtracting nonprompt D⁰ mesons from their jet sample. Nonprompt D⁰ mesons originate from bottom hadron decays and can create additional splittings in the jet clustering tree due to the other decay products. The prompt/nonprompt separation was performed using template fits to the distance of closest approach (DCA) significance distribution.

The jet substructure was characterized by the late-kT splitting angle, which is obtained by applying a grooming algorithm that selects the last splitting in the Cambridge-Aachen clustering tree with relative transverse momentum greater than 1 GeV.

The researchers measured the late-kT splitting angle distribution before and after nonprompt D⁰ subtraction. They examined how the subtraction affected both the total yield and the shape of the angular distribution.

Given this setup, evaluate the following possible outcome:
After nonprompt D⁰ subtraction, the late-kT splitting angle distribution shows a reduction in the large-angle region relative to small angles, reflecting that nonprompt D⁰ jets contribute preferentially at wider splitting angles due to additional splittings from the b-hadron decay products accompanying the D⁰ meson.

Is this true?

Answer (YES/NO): NO